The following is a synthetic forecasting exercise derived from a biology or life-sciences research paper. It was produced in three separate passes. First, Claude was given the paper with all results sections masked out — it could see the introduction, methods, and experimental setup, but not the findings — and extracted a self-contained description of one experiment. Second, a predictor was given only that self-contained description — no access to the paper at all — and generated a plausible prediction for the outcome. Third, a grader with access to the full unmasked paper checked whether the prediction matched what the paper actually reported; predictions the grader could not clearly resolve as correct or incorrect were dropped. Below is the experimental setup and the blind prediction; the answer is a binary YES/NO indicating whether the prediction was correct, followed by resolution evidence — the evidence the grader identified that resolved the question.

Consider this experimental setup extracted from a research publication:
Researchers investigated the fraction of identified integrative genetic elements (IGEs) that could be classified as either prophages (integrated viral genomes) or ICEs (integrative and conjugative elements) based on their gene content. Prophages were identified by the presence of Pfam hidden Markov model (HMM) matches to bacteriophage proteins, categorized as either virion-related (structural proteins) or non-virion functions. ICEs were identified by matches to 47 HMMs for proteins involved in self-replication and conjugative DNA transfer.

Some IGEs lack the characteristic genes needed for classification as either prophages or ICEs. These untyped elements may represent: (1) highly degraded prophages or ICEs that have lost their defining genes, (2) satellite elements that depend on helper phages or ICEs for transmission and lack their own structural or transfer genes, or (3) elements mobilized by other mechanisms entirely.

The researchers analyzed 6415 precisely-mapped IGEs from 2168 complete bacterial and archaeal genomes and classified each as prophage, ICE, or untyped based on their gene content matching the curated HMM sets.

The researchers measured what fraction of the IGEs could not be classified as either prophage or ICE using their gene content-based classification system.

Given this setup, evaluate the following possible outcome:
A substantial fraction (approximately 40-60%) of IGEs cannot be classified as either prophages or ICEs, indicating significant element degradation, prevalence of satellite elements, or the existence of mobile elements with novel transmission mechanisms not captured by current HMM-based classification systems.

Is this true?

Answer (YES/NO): YES